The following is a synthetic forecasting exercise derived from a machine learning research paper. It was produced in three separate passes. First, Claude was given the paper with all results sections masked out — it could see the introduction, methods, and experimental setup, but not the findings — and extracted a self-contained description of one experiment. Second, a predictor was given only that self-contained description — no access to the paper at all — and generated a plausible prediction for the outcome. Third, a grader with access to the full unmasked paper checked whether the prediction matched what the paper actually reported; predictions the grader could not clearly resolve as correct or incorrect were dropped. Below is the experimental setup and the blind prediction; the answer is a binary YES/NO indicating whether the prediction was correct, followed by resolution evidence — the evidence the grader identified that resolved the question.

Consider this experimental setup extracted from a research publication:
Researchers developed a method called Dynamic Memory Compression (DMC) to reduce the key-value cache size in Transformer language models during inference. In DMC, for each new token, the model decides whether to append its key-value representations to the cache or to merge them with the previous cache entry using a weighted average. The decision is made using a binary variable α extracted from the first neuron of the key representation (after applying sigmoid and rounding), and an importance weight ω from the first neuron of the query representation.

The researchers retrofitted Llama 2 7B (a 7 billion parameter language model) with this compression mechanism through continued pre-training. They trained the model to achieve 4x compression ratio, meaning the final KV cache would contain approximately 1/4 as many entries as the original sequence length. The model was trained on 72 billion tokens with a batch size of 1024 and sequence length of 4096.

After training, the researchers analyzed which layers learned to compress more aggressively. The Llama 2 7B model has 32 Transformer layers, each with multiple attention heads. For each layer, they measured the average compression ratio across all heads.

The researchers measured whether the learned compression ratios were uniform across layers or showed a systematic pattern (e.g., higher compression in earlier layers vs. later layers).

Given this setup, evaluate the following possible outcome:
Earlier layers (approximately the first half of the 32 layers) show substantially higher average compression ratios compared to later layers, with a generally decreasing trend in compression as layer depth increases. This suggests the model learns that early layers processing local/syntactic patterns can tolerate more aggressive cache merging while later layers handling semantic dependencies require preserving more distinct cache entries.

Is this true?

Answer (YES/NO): NO